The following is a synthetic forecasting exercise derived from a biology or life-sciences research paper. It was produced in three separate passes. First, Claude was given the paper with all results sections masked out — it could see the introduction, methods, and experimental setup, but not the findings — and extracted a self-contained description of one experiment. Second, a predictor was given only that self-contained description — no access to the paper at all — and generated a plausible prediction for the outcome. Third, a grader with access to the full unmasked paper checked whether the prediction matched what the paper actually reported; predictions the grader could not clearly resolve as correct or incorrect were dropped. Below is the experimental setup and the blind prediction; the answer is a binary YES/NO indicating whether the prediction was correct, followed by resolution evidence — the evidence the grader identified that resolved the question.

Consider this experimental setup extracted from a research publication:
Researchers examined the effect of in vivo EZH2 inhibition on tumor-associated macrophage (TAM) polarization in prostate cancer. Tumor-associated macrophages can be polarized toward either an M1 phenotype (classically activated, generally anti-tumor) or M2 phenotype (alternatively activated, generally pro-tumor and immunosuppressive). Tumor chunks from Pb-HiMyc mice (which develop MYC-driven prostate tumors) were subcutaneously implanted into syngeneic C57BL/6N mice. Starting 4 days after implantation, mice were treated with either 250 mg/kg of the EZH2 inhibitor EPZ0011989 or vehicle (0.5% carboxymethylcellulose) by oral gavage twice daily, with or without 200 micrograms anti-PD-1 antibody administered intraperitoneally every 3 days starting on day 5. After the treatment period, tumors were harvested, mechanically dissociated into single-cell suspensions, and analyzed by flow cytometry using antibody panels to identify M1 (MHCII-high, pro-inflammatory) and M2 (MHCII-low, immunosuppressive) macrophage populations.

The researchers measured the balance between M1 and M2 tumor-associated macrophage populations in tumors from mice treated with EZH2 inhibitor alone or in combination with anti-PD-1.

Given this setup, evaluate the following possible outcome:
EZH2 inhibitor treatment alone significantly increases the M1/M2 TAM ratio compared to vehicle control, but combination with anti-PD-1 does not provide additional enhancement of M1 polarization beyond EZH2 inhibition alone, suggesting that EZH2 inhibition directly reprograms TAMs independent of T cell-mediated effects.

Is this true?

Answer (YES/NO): NO